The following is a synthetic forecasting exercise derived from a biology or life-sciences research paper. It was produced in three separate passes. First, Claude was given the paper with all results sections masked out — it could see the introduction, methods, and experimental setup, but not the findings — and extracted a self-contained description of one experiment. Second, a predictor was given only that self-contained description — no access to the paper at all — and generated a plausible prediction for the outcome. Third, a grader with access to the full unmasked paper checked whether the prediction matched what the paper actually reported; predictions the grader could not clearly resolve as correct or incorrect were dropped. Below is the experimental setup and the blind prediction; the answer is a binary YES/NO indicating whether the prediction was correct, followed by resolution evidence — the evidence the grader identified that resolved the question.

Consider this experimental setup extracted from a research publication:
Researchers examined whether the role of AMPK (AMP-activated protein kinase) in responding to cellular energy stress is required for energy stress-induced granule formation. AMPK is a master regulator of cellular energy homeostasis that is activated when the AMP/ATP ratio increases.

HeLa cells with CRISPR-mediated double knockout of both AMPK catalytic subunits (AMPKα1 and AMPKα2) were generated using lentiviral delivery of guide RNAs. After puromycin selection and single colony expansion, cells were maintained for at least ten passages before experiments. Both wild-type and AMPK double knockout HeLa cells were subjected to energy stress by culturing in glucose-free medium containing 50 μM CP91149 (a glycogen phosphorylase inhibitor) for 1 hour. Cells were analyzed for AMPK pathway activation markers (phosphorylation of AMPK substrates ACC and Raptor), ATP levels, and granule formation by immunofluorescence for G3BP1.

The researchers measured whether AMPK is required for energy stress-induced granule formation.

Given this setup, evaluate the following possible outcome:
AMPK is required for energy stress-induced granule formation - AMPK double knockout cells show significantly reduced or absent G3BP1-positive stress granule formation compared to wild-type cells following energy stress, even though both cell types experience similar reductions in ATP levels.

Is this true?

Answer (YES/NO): NO